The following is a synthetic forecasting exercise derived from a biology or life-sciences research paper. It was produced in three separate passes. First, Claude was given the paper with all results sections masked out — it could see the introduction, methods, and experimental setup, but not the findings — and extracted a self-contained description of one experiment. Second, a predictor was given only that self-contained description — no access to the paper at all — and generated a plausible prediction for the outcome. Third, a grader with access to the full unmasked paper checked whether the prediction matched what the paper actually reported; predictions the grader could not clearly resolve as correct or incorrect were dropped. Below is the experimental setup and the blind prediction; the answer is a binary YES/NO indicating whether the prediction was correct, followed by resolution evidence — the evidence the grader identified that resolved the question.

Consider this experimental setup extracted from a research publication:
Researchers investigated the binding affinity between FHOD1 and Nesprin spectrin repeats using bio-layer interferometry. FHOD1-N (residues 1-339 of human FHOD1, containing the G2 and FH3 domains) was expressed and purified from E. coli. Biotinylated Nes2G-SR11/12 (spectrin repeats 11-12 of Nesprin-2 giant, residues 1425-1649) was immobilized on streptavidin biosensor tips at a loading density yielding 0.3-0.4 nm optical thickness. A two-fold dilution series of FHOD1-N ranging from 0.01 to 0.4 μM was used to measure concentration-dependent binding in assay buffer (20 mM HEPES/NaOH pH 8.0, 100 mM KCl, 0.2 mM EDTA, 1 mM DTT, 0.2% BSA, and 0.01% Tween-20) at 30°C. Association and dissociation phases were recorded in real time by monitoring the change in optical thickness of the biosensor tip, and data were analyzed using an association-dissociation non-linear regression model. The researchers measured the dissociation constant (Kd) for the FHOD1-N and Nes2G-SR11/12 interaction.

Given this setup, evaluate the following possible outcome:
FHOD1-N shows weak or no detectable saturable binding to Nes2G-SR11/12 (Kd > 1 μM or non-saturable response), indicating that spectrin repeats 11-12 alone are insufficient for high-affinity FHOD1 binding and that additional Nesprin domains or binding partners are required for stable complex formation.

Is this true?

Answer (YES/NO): NO